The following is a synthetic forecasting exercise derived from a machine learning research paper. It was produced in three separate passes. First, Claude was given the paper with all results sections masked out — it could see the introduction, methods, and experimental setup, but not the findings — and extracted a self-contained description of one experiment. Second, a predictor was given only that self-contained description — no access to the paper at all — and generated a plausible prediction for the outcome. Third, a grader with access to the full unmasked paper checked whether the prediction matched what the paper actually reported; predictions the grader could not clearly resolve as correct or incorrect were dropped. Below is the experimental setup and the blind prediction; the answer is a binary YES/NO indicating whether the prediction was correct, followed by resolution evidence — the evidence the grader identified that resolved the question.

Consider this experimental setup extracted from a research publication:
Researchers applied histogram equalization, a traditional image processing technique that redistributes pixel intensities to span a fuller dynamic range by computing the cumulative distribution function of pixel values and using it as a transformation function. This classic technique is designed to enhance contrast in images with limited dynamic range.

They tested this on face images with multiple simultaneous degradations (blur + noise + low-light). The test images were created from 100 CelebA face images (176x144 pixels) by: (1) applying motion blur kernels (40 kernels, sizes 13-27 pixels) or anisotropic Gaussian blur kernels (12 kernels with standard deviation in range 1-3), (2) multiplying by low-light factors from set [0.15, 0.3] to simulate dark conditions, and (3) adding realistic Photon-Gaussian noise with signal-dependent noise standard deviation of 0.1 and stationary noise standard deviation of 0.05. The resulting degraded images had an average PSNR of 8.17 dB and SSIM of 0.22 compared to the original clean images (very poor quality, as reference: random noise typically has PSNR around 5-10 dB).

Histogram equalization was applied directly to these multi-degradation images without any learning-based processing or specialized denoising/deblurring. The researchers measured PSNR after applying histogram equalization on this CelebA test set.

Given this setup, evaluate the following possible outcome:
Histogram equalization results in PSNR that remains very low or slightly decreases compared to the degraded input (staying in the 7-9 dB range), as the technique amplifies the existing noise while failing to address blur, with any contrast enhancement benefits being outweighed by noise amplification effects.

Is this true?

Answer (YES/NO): NO